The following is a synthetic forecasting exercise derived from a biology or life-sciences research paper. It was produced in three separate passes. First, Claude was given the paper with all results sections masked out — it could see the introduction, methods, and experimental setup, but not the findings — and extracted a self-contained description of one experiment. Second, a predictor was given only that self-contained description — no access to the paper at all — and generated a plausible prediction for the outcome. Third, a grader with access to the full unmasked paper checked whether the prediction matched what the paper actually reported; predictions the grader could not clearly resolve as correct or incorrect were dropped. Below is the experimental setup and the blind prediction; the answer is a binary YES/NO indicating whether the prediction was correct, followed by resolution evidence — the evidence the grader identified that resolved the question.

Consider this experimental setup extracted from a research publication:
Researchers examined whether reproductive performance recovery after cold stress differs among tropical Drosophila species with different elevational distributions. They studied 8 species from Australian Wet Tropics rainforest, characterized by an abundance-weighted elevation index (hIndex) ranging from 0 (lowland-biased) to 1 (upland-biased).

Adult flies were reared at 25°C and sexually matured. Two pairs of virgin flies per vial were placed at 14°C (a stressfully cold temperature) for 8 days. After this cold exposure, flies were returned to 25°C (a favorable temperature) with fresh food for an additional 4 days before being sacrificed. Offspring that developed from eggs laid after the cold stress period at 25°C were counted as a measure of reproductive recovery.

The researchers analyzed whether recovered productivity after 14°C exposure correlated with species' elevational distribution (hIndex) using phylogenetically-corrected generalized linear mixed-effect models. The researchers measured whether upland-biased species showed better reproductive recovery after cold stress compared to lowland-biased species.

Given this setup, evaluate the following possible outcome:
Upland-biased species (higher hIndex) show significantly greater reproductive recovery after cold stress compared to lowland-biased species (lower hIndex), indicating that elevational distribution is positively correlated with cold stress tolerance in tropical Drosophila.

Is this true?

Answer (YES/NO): NO